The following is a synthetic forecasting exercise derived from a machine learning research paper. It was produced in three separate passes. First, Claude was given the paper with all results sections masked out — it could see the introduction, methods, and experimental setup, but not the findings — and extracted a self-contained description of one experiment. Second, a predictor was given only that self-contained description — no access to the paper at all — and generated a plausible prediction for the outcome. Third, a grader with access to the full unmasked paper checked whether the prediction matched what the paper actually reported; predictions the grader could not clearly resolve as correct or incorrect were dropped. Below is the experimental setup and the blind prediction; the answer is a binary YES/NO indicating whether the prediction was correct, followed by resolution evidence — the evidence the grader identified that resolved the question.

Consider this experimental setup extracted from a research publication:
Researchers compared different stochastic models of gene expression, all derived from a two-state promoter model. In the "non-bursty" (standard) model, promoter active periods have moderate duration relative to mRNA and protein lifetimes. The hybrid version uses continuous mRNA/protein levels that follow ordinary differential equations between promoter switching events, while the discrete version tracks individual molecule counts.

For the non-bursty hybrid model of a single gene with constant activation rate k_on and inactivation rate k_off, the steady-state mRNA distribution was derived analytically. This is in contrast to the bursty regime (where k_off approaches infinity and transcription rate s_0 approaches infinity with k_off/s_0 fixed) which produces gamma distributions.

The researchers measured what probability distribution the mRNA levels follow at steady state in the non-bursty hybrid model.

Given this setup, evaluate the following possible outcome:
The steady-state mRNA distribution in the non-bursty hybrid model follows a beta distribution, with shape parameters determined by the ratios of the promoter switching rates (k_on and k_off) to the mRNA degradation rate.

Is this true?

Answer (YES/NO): YES